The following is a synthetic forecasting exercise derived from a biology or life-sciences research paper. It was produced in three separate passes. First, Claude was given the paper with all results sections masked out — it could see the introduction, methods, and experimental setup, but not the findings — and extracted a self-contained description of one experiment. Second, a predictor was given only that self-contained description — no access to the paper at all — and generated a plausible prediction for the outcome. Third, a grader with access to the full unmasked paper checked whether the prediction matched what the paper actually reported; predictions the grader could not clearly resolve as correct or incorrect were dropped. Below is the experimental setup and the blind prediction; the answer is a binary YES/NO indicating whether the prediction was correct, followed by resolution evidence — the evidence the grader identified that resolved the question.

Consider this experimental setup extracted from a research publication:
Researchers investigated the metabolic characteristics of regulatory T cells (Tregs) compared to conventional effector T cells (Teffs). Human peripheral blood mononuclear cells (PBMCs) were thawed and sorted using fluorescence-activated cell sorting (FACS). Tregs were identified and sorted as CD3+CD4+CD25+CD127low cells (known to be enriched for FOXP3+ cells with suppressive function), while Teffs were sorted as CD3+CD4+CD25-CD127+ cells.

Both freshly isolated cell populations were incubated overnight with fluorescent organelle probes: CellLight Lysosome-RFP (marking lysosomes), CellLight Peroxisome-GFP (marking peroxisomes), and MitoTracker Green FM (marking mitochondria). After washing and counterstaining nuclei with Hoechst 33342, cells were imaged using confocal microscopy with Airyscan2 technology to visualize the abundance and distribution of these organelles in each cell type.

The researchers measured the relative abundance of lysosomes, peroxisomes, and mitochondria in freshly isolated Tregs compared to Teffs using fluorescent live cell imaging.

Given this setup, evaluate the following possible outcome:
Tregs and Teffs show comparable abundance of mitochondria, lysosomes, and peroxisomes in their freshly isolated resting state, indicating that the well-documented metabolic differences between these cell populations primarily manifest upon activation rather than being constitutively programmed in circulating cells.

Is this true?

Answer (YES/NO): NO